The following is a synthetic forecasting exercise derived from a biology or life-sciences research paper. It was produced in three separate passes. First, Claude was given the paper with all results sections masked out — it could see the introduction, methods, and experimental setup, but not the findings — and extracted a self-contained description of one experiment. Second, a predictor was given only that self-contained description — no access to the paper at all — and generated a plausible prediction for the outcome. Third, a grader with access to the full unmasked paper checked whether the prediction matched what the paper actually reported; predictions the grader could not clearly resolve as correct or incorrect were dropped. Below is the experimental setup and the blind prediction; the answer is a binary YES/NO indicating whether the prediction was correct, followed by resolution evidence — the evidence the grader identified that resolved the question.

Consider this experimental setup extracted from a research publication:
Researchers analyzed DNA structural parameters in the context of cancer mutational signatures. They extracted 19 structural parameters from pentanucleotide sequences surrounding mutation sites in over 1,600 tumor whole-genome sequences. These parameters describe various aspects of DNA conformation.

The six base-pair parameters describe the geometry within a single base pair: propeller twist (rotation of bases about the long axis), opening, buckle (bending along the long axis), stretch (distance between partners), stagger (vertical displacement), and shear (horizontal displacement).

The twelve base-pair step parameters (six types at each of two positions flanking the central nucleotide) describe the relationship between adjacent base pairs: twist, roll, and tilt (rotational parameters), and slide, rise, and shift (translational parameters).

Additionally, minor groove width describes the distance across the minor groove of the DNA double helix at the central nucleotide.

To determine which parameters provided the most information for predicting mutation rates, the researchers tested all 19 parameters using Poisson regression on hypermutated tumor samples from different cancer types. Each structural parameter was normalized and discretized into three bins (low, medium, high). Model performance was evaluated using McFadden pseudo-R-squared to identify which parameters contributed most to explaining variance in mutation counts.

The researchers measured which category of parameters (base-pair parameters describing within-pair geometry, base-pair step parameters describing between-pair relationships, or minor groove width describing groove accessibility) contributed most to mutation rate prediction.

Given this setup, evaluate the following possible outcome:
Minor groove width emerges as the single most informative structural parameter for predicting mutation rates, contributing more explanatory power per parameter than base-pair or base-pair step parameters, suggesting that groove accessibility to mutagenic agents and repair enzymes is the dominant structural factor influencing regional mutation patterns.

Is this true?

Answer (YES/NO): NO